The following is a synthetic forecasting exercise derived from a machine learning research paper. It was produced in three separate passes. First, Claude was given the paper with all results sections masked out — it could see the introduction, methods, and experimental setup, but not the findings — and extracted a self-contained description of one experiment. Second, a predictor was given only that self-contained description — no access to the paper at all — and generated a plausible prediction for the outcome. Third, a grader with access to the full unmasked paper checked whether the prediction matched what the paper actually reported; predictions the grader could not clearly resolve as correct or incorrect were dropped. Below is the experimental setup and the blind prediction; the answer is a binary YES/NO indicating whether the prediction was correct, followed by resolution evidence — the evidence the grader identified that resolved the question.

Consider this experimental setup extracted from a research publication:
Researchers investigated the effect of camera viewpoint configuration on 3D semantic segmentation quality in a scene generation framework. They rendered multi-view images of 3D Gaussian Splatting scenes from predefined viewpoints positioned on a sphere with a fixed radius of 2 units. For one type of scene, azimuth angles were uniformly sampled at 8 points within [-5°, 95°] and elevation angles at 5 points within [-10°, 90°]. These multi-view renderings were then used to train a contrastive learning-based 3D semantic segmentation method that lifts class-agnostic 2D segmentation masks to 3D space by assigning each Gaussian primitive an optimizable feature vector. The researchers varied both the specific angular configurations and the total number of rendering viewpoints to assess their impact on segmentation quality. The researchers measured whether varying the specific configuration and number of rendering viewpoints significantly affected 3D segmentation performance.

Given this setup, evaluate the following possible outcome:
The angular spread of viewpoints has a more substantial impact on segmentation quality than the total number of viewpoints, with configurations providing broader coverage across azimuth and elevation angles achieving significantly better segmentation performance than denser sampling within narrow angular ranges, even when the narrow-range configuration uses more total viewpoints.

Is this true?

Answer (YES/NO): NO